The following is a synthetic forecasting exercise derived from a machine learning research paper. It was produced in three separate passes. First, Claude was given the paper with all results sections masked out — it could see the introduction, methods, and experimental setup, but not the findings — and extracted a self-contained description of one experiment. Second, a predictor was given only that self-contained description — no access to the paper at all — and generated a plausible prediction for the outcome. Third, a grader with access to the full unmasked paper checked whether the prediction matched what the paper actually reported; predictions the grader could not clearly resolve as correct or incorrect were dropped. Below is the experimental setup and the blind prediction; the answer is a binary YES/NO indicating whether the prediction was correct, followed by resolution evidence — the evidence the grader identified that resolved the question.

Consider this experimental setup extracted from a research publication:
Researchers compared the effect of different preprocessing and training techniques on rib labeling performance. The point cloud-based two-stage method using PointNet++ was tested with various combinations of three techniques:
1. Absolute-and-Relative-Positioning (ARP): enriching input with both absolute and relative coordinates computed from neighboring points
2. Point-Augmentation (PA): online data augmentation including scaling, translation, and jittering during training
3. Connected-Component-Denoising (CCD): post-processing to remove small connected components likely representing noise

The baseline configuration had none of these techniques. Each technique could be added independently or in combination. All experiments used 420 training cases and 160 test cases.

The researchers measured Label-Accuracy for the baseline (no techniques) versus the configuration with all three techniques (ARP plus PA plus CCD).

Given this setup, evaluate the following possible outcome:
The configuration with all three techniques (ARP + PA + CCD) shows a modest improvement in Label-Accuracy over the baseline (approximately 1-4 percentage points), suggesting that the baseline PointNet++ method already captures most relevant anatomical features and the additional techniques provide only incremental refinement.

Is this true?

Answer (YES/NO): NO